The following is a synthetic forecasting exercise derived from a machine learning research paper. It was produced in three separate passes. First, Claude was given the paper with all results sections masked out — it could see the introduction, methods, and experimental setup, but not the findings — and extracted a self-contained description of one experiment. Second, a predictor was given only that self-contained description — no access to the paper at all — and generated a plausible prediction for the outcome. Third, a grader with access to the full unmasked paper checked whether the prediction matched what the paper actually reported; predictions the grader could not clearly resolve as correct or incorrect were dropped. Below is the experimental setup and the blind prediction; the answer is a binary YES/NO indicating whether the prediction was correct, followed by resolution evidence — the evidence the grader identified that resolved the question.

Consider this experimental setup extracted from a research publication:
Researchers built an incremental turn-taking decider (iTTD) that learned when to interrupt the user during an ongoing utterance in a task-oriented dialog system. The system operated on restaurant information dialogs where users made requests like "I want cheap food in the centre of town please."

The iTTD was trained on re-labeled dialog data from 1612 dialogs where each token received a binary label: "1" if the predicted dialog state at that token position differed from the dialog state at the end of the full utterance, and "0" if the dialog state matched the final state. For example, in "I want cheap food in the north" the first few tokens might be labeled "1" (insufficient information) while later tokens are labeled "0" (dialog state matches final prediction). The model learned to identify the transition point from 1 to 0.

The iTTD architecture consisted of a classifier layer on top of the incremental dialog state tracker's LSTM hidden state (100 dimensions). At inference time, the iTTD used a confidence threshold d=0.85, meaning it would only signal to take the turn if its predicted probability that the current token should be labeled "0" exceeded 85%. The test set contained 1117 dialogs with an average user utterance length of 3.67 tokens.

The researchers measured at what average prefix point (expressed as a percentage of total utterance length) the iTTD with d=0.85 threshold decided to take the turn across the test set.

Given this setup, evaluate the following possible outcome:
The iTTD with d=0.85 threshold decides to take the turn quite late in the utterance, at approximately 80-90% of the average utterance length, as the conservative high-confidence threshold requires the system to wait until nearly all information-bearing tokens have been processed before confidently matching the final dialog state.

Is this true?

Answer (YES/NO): NO